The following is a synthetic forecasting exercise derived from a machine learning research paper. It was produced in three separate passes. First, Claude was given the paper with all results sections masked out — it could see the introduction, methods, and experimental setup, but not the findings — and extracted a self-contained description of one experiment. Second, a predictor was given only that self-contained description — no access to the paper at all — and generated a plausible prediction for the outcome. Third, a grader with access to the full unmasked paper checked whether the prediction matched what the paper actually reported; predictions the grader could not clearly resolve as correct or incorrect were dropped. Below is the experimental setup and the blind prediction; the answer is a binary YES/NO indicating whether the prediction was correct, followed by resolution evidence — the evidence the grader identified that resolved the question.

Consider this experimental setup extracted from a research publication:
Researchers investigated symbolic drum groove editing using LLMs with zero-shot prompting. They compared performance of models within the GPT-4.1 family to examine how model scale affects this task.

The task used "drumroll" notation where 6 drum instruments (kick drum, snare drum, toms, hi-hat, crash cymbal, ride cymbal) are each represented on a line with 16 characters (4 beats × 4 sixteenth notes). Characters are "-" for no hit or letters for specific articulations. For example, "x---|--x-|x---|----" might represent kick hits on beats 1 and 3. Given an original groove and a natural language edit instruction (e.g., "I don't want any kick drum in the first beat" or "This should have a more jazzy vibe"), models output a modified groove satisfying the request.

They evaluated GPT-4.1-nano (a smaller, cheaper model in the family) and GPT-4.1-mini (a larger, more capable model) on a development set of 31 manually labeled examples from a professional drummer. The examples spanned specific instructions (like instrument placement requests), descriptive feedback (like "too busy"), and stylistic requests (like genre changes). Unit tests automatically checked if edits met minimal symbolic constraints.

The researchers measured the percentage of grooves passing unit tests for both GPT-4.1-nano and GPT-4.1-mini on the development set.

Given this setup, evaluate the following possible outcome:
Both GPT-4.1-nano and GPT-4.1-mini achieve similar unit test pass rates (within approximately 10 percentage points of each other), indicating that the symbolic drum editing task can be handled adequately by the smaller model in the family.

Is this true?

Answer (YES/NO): NO